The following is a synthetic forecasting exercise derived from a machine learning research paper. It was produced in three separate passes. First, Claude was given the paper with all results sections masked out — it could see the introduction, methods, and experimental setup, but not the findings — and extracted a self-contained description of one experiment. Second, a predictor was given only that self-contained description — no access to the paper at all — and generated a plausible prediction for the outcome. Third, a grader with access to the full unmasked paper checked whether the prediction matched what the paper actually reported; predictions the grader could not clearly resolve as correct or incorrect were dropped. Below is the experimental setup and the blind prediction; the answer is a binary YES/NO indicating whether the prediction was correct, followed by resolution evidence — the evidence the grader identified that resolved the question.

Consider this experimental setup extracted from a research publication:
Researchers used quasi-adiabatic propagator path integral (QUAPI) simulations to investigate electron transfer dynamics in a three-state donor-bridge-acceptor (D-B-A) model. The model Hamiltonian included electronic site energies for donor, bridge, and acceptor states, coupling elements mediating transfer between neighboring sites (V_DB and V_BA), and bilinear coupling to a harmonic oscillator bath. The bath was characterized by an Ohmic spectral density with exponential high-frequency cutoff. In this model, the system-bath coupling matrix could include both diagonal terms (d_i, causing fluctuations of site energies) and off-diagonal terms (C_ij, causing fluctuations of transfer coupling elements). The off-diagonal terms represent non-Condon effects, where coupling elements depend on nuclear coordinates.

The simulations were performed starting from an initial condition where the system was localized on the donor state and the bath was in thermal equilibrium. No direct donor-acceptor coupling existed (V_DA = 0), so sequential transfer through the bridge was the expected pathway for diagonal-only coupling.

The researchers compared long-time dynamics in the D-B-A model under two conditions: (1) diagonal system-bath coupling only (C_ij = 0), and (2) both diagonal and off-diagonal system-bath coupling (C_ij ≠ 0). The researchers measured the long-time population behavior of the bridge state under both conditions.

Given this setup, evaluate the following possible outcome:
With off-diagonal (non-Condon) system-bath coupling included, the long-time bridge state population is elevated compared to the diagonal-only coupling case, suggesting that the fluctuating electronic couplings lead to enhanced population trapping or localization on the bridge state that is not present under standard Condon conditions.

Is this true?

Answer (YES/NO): NO